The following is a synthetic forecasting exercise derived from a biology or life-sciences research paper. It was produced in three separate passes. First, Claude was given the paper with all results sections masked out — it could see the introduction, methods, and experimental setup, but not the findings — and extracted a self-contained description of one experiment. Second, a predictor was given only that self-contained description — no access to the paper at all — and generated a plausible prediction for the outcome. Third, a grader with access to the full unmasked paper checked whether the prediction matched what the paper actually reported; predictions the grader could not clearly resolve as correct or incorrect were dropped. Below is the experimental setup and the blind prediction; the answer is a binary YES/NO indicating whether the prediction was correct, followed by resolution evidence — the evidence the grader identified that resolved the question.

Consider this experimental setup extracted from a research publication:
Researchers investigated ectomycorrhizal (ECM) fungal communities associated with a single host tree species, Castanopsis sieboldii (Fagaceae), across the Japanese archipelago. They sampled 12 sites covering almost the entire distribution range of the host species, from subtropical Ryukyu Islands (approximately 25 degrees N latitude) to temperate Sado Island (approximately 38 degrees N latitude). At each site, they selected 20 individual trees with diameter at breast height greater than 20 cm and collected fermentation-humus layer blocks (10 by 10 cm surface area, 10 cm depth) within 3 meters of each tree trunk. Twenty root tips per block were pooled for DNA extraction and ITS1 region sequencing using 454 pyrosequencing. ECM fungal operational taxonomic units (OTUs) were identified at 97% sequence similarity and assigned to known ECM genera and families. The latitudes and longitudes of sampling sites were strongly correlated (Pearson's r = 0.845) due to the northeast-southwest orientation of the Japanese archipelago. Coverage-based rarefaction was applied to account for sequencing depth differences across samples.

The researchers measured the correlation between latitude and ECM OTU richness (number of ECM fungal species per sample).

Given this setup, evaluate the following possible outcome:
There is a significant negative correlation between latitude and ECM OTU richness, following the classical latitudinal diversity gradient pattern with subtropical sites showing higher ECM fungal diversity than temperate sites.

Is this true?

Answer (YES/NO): NO